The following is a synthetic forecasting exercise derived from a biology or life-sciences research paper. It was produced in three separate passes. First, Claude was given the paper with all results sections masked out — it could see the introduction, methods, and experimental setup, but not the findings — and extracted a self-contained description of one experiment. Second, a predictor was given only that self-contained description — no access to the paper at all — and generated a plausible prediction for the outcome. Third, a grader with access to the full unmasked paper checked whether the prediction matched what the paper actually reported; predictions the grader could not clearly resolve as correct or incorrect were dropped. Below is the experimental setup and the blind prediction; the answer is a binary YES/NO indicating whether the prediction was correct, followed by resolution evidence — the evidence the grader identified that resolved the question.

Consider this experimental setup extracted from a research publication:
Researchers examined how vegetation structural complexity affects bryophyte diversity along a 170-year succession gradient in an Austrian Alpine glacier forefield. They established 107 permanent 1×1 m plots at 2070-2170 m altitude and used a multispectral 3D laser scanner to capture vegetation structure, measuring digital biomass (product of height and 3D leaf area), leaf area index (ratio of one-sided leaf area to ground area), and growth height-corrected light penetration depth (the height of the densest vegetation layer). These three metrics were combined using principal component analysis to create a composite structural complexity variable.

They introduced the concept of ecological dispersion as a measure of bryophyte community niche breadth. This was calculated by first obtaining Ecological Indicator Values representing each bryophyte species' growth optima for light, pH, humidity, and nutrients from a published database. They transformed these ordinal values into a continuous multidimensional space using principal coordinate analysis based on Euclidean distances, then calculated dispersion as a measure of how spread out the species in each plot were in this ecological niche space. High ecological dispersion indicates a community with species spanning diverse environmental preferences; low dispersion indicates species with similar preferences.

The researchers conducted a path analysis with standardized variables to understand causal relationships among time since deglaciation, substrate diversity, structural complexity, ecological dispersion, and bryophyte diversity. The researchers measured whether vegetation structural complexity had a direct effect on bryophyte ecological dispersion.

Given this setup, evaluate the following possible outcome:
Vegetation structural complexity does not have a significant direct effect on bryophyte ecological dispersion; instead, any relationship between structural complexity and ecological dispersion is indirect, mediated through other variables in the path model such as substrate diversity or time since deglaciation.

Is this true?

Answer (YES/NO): NO